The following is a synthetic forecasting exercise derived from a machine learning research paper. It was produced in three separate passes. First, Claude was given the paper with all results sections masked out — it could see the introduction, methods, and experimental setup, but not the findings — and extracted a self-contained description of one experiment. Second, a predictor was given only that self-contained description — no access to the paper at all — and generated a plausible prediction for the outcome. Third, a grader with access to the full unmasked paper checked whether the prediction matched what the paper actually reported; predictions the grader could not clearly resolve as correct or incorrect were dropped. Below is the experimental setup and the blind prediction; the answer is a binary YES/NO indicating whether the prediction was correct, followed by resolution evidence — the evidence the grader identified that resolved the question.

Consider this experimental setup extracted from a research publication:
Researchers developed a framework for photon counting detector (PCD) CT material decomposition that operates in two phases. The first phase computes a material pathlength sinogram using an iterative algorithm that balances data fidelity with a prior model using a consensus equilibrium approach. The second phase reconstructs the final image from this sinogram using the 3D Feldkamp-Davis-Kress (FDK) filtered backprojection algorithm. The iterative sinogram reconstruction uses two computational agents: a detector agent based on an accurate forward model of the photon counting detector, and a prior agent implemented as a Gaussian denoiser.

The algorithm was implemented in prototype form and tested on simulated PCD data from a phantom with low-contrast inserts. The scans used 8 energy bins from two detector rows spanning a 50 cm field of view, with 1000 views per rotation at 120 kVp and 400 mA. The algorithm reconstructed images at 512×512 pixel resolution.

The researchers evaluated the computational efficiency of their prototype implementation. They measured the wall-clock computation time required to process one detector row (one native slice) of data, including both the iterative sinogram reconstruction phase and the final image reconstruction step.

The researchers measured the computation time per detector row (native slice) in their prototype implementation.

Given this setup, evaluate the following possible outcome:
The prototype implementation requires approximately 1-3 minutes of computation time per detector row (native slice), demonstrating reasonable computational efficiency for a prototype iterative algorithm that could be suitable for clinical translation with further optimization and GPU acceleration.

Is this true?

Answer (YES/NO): NO